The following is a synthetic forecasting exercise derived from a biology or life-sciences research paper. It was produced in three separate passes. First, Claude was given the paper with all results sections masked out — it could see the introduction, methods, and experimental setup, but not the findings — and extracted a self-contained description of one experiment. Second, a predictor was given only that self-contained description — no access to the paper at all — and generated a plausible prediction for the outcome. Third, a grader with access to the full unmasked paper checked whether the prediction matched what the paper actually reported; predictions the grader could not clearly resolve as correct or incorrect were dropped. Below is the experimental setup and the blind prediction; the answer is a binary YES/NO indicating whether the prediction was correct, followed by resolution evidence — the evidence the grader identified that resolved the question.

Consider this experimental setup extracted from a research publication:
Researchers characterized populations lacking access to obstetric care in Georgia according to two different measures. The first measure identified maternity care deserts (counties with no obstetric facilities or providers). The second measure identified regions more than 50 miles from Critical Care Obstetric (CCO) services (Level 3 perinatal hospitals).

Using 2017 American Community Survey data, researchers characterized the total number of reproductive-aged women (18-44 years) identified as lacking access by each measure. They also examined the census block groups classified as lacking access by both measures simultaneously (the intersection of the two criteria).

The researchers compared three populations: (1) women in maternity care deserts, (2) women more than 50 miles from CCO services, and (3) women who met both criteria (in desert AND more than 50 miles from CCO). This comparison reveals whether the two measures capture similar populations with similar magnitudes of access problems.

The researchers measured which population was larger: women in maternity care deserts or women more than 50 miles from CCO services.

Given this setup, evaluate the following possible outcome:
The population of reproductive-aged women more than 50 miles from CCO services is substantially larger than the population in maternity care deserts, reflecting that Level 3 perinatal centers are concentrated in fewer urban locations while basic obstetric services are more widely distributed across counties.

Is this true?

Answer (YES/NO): YES